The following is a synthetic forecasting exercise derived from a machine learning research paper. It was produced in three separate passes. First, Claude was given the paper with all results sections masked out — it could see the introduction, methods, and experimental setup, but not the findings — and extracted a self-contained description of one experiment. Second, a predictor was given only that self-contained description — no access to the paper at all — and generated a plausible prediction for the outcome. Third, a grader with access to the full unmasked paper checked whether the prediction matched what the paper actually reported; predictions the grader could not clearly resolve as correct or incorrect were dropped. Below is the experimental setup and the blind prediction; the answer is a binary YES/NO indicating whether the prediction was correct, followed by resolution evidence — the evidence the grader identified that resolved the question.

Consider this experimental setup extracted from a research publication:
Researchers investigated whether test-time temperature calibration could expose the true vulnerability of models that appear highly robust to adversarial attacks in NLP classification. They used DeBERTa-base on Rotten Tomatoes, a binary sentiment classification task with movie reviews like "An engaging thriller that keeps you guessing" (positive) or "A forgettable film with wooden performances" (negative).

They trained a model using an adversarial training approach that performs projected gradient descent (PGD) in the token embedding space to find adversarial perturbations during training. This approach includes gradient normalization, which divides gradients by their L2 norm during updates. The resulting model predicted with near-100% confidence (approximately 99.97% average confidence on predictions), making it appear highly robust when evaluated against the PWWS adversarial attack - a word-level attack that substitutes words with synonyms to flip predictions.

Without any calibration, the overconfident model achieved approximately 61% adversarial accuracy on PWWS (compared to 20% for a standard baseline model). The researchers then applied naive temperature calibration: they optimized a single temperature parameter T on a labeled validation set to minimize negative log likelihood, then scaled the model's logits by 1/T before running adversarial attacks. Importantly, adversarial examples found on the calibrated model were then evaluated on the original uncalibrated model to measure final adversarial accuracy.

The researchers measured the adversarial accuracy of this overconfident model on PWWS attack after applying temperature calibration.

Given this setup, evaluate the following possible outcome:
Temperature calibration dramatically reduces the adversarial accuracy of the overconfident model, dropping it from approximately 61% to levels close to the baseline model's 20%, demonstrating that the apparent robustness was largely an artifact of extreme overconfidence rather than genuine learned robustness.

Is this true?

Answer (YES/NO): YES